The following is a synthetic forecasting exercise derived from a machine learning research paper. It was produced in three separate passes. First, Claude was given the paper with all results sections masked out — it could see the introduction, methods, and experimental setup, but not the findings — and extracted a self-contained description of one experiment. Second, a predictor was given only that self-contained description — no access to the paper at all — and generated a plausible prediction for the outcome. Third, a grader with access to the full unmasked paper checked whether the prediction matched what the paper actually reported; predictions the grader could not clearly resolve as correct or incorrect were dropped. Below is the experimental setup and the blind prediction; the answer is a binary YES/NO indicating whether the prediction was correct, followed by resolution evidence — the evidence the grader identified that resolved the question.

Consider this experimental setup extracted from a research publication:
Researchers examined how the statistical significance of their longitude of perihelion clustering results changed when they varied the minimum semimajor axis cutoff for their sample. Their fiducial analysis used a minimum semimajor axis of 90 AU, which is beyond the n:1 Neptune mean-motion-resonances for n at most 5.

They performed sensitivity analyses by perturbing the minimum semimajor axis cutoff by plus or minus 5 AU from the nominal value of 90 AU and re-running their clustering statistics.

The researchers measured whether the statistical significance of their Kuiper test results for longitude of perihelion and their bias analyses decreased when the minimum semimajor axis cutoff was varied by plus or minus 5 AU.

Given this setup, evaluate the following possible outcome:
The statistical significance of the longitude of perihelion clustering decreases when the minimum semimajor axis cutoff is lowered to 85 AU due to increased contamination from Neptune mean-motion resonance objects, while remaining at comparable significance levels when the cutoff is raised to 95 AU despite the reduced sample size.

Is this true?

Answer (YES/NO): NO